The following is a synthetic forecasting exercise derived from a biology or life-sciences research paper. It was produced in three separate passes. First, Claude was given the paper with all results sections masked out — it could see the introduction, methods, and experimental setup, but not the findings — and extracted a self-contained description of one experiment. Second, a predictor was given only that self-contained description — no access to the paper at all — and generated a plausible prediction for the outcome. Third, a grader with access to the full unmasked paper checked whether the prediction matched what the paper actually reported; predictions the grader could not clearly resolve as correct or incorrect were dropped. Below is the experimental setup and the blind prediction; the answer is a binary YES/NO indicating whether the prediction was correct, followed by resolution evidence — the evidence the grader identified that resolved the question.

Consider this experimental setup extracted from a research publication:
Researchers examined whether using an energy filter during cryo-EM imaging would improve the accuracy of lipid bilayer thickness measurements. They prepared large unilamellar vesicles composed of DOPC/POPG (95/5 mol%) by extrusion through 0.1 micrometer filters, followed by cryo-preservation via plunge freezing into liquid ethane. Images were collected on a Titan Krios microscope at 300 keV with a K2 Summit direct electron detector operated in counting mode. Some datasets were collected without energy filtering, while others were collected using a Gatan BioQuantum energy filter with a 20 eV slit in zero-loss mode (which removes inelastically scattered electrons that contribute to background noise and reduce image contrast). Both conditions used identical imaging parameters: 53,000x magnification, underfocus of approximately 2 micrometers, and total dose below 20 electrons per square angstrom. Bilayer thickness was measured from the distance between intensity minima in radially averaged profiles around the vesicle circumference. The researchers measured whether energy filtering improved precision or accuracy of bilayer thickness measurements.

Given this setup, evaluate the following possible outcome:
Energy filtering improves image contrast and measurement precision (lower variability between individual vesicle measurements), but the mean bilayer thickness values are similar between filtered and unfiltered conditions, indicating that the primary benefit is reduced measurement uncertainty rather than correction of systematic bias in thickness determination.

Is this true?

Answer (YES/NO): NO